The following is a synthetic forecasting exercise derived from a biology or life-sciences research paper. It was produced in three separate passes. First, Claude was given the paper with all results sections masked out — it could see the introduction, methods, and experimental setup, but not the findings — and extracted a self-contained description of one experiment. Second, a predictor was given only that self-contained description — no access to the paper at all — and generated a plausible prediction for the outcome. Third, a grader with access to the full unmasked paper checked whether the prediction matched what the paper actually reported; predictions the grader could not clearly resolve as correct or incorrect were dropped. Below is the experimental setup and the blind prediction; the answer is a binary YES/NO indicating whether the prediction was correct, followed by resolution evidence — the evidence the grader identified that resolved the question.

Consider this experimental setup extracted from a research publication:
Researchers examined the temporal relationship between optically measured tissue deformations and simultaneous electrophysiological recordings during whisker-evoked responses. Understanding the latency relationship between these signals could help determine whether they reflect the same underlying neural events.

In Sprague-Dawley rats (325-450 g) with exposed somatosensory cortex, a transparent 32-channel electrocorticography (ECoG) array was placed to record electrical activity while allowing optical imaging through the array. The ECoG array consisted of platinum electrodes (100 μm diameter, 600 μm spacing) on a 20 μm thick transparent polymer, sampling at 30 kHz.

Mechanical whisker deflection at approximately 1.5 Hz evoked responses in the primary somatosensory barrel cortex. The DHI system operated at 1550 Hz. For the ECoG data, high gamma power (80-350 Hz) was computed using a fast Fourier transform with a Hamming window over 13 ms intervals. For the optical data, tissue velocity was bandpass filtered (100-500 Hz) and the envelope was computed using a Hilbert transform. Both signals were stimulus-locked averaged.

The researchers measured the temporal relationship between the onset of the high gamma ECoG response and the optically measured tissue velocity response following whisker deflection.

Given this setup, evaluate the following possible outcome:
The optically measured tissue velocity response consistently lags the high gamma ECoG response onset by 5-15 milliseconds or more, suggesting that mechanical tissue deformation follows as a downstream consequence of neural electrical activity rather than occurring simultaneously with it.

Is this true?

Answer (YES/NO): NO